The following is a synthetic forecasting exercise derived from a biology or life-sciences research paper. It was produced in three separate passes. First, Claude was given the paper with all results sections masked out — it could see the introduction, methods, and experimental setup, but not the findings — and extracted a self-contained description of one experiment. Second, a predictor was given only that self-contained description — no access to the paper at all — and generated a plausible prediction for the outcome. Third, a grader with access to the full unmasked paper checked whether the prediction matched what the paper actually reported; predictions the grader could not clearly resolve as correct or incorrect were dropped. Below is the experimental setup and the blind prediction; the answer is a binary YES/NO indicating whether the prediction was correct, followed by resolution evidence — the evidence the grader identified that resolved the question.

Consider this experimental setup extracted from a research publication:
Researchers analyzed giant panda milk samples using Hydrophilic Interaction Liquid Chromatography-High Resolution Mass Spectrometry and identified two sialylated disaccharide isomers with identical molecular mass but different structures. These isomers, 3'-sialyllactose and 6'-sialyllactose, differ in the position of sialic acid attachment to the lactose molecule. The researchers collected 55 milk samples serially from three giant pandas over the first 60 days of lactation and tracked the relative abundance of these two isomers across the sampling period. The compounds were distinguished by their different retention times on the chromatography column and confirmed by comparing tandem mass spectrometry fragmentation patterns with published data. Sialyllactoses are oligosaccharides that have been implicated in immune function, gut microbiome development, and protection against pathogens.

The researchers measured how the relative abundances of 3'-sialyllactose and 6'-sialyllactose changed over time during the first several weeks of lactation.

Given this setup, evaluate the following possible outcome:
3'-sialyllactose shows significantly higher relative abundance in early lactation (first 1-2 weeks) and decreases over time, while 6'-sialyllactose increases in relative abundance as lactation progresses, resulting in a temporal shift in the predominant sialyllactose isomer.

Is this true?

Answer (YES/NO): YES